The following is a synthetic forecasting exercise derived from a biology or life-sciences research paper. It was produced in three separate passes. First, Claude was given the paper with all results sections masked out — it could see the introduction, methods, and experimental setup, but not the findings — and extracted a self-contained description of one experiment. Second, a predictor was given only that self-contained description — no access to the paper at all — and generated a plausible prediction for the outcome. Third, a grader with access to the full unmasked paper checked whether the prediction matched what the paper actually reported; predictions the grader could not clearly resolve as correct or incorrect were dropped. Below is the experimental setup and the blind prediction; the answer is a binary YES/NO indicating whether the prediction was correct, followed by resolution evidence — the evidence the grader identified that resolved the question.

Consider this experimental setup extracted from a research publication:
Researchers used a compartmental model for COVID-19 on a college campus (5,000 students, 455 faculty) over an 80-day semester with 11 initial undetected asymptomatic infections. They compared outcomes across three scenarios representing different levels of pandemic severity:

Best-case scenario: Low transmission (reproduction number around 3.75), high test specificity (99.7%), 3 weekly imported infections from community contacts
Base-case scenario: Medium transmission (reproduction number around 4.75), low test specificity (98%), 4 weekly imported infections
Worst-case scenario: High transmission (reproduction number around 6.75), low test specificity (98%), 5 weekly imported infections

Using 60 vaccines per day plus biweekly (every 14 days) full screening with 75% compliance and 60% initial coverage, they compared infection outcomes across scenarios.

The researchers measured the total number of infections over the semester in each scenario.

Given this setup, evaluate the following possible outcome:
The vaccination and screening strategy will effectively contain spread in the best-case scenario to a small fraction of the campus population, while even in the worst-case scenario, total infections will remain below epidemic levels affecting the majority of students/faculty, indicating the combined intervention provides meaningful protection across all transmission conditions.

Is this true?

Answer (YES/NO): YES